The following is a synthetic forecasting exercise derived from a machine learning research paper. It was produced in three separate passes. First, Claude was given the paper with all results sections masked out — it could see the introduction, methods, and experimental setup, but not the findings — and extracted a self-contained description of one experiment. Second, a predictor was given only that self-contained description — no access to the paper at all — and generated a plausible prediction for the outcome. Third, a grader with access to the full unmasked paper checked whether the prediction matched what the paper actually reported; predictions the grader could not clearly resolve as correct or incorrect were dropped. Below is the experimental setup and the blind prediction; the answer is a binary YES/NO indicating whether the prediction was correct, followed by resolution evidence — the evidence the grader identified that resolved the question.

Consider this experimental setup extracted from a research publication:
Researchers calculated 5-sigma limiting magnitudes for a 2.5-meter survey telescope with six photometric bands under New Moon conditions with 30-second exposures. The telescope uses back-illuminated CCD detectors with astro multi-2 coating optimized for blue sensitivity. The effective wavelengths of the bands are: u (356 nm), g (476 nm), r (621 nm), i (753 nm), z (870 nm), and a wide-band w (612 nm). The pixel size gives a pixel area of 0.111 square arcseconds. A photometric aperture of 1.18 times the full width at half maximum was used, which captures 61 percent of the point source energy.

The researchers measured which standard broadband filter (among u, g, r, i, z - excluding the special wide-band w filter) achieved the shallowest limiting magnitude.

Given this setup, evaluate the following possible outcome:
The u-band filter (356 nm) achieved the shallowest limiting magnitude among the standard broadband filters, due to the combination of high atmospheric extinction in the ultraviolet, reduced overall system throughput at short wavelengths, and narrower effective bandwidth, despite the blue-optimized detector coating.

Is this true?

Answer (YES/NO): NO